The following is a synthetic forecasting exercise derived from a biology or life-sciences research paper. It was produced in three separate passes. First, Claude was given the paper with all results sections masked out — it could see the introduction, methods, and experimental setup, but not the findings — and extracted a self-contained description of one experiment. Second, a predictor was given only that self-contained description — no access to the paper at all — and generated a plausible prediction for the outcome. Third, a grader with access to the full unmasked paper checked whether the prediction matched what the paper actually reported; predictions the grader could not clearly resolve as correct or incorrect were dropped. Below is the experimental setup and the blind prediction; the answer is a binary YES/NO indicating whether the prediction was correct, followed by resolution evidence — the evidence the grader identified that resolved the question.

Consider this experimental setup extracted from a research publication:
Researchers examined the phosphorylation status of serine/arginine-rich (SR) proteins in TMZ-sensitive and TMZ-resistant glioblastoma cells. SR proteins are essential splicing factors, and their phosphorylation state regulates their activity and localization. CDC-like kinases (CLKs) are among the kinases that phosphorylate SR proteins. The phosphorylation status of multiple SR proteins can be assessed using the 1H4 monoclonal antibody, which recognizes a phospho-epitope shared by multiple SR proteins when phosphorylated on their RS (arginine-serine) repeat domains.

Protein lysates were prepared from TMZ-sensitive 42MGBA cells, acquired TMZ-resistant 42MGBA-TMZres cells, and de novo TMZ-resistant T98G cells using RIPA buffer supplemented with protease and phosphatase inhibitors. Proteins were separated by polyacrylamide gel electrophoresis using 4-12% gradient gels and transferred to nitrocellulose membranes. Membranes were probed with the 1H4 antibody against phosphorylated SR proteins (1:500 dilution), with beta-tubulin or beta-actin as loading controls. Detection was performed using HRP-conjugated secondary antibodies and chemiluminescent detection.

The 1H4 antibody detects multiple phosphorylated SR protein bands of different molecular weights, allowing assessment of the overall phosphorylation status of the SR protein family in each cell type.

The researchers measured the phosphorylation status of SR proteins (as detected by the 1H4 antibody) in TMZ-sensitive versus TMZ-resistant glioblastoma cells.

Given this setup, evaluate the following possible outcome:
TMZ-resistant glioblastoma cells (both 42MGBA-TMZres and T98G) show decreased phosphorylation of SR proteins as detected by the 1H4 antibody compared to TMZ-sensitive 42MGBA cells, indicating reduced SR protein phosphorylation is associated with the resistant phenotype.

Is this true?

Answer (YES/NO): NO